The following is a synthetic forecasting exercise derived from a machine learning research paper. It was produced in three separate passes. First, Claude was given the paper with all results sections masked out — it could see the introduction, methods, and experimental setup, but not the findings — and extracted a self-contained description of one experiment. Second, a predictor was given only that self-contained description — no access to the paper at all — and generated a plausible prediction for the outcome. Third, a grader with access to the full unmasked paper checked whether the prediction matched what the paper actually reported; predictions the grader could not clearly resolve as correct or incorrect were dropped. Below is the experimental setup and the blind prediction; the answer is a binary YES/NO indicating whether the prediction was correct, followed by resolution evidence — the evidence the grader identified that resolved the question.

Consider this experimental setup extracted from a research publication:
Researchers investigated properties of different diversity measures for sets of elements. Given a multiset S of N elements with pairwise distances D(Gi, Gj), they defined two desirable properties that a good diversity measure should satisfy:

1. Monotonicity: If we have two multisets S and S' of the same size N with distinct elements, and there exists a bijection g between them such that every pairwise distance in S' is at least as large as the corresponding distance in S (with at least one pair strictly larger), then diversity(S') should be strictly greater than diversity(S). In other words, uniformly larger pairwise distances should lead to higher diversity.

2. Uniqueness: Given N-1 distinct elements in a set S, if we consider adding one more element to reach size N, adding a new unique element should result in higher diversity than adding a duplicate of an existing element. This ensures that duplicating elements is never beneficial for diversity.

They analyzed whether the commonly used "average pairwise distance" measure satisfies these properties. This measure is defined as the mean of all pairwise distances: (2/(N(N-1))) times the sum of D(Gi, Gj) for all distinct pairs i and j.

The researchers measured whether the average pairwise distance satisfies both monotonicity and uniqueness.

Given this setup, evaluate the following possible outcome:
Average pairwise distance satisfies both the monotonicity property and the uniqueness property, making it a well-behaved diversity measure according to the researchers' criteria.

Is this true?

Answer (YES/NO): NO